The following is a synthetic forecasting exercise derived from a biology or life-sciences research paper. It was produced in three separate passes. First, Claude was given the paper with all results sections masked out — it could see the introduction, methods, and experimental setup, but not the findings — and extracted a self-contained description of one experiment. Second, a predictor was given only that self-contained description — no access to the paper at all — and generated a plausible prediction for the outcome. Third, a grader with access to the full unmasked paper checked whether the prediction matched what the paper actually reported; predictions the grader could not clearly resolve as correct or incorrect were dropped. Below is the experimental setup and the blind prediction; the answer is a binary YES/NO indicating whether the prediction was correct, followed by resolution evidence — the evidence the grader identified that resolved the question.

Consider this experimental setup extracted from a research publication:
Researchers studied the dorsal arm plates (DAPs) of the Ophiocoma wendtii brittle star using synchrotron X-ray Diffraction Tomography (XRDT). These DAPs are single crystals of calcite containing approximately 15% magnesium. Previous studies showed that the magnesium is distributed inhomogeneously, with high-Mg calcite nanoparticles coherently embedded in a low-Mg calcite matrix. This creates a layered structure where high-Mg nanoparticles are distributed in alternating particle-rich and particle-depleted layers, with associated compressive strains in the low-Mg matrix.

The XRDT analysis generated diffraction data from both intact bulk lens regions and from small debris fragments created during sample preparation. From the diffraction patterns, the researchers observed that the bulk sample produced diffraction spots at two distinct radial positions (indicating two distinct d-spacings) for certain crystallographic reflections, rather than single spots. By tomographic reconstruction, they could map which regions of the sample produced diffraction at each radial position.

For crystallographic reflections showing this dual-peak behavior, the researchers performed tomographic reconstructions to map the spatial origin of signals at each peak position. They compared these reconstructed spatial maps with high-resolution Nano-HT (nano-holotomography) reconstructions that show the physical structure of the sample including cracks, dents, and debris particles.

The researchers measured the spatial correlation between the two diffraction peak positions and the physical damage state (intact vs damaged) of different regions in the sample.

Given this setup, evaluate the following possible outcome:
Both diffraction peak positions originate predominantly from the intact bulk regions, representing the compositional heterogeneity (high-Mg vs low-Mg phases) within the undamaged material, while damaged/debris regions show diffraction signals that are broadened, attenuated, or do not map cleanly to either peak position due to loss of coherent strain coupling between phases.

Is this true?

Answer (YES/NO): NO